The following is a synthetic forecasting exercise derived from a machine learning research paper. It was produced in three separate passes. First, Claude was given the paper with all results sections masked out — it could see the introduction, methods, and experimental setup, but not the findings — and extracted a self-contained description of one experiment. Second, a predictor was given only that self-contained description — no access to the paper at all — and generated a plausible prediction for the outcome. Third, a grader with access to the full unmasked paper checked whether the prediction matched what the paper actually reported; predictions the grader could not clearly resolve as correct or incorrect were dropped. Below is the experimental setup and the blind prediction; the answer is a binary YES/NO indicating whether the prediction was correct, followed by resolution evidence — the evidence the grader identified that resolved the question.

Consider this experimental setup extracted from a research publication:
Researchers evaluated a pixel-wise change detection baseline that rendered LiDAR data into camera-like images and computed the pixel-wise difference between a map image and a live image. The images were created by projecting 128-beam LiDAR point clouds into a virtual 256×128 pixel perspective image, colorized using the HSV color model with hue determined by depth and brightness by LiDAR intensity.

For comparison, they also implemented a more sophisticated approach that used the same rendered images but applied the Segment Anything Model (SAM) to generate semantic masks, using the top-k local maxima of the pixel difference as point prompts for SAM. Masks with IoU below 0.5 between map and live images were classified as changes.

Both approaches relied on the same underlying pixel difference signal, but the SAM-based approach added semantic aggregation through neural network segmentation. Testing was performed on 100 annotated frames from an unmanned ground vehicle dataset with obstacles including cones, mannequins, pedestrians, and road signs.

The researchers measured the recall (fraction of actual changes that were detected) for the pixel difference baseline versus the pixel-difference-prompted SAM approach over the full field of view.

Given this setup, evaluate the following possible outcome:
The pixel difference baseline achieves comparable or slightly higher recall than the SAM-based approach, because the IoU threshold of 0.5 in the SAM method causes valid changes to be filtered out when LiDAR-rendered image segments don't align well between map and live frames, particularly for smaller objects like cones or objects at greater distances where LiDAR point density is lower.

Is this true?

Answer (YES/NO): YES